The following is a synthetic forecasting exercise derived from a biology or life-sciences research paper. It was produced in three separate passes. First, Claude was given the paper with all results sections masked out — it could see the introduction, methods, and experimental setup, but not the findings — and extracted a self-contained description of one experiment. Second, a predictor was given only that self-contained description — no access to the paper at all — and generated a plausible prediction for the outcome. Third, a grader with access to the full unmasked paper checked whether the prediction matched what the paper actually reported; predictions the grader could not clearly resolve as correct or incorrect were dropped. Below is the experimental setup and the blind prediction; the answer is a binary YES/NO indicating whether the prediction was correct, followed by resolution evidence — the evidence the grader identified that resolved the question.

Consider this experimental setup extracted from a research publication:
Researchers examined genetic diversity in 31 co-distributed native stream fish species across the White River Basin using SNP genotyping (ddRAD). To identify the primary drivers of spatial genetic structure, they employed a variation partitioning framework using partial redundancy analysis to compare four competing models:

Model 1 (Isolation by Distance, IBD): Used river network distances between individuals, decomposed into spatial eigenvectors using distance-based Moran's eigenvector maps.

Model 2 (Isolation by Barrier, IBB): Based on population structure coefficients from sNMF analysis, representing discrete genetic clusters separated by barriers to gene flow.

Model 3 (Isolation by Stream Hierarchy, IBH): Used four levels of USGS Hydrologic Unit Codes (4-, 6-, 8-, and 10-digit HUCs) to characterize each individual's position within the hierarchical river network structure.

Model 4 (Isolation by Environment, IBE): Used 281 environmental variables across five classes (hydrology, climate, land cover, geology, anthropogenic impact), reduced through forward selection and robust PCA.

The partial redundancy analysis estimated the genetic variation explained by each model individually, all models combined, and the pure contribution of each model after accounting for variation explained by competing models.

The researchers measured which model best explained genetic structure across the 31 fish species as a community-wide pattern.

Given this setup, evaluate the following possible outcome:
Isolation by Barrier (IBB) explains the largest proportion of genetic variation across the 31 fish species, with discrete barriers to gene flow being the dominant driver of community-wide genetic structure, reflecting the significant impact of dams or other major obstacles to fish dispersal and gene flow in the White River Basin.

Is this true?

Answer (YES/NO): NO